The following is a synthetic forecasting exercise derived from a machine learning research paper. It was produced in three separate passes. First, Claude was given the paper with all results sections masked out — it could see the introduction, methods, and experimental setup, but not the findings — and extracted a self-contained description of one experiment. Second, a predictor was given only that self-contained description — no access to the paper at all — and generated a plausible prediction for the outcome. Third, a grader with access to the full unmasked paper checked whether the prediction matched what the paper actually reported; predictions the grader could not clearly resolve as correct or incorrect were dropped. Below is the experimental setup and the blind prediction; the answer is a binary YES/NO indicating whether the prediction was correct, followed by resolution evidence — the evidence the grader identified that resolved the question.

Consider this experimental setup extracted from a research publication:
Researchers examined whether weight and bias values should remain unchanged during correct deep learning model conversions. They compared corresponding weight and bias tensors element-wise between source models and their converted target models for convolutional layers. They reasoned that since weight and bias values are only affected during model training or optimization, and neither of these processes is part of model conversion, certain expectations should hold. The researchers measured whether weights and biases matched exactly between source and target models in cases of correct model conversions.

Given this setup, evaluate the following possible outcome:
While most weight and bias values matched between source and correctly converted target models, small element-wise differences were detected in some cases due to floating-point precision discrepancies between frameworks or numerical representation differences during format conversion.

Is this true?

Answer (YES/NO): NO